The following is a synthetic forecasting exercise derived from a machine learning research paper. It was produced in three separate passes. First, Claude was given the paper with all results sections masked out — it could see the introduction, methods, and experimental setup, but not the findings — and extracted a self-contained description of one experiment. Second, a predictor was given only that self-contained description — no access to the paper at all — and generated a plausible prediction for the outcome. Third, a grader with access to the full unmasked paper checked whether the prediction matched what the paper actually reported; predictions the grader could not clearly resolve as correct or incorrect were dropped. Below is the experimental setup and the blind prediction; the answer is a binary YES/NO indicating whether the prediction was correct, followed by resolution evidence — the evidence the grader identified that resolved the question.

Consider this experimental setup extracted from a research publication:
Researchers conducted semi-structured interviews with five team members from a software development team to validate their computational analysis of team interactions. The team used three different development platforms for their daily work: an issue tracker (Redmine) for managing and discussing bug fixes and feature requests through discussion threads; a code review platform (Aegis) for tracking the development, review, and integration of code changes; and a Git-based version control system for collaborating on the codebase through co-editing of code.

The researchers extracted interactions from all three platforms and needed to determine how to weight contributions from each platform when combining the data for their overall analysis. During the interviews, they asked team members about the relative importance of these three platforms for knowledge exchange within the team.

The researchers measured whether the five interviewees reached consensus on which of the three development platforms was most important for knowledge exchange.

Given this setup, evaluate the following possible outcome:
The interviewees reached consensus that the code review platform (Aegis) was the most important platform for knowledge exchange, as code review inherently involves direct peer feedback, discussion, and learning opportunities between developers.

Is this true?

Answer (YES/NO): NO